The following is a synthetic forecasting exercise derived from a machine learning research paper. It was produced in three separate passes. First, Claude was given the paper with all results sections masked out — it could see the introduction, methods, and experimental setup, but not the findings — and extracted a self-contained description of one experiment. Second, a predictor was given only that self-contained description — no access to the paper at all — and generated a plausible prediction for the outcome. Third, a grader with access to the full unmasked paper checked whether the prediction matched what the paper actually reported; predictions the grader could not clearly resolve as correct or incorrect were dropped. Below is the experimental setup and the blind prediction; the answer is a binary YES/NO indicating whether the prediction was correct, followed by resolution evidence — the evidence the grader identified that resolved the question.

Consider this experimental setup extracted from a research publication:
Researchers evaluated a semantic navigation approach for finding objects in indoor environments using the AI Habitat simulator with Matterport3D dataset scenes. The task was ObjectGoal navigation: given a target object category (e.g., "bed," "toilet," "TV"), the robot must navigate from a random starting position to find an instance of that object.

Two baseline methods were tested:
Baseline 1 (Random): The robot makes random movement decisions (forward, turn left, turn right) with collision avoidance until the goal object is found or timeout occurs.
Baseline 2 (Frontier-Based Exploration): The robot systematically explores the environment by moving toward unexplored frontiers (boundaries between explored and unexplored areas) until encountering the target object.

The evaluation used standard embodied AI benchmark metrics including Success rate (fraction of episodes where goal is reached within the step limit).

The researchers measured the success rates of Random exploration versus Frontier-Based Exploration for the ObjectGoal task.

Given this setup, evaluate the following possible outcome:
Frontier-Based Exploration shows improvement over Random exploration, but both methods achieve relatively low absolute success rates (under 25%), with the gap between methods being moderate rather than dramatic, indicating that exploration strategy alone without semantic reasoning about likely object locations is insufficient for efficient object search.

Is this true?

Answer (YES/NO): NO